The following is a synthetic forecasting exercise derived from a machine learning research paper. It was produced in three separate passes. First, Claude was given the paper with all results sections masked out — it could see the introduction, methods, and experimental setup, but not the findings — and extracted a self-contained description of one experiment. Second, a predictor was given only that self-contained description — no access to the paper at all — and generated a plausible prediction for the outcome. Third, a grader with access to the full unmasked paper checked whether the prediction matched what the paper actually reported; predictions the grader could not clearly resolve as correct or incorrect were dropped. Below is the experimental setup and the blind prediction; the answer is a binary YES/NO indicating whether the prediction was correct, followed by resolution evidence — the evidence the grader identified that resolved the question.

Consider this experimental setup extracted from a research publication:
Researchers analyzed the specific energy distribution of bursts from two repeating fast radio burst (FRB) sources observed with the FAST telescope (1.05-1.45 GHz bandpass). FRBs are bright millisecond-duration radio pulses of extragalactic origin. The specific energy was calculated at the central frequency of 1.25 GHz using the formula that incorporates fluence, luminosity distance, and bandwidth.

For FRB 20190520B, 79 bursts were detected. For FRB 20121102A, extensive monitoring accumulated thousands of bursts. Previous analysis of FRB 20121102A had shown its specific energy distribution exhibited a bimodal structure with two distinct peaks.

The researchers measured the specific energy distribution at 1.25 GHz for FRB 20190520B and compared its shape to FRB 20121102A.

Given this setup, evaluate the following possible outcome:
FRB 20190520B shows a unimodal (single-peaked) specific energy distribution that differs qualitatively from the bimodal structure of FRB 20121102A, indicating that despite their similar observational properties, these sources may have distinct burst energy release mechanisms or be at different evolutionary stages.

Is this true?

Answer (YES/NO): YES